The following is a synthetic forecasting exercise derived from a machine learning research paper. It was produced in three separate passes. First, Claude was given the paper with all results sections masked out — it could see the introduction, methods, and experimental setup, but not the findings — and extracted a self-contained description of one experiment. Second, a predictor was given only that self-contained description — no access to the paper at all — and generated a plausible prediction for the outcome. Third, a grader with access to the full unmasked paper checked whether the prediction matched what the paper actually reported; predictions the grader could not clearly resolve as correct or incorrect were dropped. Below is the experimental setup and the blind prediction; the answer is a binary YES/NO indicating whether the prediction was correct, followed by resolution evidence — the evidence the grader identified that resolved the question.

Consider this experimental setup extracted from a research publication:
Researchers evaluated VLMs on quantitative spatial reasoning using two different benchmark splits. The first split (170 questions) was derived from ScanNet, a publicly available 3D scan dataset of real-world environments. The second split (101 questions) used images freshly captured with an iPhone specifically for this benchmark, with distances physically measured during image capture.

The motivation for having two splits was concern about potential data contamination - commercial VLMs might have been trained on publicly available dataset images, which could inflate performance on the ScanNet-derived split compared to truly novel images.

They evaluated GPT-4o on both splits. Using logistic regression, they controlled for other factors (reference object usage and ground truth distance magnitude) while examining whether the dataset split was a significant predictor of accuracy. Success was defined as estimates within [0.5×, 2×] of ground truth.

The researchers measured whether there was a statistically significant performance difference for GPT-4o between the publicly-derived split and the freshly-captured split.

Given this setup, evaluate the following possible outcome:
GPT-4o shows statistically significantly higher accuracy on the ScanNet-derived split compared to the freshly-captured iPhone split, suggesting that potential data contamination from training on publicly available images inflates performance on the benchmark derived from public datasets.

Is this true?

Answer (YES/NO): NO